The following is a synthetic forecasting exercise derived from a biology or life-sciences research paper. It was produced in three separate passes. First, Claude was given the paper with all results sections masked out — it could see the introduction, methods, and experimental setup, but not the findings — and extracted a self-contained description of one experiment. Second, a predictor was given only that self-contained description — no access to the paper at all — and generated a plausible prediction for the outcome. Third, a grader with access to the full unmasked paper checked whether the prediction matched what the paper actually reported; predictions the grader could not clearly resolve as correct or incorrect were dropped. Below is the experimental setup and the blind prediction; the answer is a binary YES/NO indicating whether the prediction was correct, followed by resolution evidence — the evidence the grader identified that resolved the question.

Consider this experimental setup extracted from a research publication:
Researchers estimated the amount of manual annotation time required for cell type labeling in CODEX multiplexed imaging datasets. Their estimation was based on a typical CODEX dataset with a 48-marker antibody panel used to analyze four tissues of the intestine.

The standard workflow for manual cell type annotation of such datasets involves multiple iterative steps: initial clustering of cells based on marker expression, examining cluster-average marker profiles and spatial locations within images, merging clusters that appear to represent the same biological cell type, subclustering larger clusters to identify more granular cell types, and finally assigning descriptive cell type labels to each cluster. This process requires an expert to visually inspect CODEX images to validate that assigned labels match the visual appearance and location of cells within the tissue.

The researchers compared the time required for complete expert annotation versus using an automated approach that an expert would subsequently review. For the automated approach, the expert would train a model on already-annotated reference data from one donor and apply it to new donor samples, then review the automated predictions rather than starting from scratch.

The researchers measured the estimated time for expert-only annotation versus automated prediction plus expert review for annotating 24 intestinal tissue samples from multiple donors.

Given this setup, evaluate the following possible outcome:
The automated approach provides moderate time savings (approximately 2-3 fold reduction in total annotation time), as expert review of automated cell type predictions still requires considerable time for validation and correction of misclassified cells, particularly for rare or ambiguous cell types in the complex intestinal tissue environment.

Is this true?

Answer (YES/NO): NO